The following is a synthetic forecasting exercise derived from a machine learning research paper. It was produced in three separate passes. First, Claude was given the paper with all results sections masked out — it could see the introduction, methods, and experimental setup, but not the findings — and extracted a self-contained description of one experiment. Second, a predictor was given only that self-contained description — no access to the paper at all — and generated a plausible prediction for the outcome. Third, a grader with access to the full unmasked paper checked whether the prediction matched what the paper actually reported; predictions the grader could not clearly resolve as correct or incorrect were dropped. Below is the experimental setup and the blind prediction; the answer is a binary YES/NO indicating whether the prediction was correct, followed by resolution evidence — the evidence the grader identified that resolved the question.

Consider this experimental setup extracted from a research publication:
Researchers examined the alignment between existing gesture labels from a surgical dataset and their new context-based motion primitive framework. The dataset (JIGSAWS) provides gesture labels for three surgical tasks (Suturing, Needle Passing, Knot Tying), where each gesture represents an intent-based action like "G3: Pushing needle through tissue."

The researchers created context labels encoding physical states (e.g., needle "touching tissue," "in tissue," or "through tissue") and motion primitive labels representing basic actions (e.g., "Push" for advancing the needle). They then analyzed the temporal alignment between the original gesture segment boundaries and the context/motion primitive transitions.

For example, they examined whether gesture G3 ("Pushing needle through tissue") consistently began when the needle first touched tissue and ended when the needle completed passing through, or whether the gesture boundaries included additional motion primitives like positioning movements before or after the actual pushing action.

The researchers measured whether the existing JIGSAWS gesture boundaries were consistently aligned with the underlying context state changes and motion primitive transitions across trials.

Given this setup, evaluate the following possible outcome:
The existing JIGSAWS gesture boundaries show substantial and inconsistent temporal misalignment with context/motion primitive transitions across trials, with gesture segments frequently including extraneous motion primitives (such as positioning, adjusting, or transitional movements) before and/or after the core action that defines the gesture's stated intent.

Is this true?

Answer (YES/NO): YES